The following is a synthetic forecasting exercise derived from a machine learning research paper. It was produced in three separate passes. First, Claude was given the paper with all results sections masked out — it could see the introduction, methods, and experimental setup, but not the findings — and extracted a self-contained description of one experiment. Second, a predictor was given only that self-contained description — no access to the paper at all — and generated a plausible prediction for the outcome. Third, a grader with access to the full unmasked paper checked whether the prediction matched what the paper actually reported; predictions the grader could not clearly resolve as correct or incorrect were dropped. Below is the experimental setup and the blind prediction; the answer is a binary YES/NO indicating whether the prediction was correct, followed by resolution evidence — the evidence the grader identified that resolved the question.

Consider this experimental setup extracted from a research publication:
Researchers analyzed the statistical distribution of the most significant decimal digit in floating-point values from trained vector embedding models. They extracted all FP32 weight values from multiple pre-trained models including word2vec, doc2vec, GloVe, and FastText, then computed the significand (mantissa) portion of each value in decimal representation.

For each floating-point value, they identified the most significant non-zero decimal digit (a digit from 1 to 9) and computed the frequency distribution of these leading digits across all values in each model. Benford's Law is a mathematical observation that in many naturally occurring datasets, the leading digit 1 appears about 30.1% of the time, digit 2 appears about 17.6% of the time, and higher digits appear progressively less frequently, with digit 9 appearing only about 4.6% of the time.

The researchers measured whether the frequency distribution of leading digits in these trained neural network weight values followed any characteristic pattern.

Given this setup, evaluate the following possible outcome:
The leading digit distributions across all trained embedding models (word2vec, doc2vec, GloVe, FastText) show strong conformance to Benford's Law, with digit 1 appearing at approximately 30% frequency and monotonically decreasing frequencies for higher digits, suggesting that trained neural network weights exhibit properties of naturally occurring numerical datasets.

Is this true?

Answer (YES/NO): YES